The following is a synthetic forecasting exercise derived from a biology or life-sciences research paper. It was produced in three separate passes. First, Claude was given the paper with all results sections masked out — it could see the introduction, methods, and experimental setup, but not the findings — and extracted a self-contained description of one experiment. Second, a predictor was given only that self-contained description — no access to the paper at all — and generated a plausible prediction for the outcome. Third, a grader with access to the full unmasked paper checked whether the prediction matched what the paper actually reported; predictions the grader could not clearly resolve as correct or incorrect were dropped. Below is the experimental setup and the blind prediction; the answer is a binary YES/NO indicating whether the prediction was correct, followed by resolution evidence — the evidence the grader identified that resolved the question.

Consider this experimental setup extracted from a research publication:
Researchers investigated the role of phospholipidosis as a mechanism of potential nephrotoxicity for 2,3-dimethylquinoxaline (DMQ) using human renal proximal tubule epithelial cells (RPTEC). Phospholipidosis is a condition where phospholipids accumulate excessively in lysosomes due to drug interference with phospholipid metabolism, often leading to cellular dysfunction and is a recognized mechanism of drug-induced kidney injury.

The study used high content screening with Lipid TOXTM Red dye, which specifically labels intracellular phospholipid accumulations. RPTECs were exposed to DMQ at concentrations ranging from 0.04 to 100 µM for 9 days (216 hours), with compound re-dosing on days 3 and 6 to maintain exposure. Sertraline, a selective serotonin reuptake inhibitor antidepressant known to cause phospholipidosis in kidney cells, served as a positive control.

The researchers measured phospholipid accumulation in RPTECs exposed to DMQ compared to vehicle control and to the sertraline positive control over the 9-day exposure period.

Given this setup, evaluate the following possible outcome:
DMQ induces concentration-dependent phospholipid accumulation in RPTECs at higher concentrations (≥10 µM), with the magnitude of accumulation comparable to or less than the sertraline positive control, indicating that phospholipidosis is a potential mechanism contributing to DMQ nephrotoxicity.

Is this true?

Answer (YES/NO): NO